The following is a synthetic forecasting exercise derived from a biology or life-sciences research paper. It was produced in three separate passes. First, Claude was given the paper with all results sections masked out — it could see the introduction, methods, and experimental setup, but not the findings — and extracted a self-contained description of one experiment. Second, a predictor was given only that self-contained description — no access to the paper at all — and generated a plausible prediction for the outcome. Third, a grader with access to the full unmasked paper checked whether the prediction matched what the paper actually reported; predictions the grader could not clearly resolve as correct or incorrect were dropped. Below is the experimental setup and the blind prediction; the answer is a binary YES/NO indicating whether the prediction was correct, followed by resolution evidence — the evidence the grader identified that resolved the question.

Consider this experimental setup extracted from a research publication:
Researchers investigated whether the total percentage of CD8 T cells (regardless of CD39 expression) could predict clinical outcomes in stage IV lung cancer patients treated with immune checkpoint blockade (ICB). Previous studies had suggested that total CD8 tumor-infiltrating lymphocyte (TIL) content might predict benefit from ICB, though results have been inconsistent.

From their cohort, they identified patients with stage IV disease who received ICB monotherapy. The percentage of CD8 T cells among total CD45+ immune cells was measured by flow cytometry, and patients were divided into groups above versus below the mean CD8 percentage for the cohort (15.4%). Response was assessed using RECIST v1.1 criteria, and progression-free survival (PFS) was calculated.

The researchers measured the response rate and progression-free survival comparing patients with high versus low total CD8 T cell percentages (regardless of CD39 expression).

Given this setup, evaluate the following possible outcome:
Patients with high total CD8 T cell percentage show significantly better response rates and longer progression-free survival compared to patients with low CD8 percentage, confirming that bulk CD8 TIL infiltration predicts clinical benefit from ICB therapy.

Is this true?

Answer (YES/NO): NO